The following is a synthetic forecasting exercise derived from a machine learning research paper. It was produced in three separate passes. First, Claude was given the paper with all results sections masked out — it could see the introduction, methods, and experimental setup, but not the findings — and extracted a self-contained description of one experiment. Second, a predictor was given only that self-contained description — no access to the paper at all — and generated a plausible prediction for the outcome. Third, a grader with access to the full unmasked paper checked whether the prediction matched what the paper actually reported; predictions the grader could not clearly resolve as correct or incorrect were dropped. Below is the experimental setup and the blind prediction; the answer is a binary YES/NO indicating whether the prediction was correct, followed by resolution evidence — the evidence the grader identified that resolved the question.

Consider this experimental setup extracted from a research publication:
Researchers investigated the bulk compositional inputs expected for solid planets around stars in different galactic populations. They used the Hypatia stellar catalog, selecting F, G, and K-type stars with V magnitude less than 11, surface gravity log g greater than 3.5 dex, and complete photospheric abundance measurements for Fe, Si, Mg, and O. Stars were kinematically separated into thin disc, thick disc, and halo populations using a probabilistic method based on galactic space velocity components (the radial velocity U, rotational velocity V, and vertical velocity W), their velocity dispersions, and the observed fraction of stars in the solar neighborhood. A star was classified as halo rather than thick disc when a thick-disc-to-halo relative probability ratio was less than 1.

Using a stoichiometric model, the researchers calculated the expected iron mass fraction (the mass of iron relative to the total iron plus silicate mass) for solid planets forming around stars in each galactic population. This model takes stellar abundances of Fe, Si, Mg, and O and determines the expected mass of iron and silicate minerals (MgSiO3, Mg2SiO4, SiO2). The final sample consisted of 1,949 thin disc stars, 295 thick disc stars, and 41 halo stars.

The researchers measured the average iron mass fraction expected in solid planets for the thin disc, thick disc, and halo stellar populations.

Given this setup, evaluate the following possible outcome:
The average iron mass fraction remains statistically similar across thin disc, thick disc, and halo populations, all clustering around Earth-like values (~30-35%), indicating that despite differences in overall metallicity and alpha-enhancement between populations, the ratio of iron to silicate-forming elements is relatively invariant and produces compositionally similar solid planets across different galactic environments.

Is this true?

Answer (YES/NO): NO